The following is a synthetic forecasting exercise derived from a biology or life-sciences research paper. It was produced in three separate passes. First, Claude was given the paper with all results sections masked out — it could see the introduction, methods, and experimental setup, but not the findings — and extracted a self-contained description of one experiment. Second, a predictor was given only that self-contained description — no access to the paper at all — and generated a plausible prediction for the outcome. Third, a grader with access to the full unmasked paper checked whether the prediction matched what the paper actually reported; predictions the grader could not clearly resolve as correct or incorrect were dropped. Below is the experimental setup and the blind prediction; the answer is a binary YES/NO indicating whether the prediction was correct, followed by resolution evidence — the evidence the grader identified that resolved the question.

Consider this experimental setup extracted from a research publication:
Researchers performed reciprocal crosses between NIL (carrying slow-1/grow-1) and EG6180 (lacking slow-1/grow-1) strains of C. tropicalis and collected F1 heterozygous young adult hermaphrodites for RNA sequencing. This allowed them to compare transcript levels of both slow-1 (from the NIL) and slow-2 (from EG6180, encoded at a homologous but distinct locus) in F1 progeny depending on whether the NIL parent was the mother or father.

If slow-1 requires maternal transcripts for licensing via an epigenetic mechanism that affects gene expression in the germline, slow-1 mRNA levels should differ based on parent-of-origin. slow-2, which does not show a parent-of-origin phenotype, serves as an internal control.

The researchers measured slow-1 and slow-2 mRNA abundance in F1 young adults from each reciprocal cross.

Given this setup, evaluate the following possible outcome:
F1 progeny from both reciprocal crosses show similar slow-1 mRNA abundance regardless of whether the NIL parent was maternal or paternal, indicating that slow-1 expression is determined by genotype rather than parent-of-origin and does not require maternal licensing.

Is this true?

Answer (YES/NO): NO